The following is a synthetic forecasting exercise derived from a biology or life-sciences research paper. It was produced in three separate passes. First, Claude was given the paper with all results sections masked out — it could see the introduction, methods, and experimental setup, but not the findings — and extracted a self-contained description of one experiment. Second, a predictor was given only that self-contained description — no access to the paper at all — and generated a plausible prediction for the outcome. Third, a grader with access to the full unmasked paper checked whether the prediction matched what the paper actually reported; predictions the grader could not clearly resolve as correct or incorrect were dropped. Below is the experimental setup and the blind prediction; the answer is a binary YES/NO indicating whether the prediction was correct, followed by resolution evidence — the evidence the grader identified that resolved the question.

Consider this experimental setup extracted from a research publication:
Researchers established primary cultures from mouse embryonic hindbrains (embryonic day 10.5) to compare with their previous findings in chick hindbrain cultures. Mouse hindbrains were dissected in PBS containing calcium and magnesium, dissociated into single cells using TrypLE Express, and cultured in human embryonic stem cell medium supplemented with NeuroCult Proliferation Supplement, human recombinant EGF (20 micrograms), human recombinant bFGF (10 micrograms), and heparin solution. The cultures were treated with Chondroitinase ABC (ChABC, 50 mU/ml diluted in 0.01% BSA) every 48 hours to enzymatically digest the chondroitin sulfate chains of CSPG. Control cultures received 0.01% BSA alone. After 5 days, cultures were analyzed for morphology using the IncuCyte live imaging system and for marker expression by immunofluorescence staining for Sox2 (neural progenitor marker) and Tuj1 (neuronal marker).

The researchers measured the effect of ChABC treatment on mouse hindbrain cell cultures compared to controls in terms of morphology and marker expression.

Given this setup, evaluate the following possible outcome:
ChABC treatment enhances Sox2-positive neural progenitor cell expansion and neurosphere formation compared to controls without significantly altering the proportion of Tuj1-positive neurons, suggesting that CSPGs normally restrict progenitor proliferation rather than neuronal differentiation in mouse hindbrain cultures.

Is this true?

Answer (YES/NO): NO